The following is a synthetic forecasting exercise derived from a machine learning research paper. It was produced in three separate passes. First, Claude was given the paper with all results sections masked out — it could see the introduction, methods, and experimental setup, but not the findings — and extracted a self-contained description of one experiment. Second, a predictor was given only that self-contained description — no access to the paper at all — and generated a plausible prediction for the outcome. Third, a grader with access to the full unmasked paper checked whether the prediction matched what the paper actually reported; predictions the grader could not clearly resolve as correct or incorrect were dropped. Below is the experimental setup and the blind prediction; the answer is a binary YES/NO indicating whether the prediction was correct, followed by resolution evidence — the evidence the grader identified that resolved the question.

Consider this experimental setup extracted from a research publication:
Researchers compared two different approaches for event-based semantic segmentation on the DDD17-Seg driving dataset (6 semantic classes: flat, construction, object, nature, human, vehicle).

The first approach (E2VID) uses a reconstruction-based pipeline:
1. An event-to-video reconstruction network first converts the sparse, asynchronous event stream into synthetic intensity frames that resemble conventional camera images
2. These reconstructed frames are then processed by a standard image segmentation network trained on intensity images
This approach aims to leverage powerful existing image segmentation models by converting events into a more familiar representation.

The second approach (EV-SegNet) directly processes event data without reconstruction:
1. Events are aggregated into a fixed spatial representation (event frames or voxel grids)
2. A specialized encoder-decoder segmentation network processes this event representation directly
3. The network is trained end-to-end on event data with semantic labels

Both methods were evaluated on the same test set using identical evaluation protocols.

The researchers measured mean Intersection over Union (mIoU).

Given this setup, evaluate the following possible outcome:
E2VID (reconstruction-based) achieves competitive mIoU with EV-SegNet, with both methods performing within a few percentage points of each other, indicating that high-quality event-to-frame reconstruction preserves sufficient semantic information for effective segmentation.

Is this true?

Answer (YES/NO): YES